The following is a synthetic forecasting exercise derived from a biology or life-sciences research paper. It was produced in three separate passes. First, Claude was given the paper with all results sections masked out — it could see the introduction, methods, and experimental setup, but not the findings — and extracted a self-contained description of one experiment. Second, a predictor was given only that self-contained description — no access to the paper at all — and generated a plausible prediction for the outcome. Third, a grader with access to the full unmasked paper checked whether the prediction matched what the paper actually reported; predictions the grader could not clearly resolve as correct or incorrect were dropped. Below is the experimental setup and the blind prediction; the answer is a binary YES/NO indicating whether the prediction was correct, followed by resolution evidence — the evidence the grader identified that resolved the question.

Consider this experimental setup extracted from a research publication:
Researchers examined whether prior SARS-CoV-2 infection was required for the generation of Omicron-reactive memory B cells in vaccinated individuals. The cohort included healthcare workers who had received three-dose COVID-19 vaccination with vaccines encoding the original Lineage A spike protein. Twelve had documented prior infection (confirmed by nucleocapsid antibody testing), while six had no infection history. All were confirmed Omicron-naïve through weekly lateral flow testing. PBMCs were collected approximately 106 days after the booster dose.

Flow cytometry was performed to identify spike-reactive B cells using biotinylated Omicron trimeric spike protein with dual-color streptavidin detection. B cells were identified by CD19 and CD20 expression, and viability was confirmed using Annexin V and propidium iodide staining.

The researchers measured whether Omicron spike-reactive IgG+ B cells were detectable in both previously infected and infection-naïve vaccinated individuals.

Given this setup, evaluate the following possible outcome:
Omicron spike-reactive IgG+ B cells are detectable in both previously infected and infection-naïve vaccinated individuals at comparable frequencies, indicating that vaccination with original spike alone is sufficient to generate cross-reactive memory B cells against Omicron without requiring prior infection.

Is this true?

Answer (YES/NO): YES